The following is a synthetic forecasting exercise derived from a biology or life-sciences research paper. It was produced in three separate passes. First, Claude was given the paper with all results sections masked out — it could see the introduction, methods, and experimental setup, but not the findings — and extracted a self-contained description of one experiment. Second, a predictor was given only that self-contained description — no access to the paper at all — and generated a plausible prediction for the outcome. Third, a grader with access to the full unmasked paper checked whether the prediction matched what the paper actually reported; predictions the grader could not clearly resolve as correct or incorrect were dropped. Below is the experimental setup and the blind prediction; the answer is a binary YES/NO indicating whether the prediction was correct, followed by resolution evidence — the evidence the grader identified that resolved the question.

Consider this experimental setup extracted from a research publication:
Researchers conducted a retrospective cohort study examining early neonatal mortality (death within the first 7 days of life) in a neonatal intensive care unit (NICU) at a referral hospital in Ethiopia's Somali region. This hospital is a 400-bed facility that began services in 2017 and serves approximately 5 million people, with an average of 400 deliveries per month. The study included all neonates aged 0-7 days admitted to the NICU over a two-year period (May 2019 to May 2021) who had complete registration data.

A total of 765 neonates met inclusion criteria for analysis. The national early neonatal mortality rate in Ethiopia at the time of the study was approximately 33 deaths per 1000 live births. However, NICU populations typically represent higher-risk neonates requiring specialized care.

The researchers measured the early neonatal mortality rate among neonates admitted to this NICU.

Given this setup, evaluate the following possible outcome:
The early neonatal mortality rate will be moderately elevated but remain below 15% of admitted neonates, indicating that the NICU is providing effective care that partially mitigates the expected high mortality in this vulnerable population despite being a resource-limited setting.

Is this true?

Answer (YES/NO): YES